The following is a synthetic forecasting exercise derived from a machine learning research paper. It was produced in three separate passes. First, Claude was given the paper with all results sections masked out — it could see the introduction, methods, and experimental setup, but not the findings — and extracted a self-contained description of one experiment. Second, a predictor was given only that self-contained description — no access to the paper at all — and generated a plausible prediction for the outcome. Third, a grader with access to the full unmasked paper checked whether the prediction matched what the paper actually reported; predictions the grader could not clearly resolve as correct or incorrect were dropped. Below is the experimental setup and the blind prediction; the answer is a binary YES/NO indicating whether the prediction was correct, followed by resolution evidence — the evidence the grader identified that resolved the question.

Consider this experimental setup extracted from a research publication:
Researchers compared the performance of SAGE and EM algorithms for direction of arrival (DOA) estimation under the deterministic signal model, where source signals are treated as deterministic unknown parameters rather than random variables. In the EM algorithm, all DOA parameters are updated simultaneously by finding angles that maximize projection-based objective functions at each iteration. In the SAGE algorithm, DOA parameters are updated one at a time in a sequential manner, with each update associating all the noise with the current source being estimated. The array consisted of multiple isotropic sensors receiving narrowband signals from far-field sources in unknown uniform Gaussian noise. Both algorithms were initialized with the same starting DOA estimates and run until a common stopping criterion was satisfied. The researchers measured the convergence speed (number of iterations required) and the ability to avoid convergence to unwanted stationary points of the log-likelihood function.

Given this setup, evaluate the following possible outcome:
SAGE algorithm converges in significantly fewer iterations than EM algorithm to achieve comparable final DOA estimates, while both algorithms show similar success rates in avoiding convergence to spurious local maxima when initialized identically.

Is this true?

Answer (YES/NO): NO